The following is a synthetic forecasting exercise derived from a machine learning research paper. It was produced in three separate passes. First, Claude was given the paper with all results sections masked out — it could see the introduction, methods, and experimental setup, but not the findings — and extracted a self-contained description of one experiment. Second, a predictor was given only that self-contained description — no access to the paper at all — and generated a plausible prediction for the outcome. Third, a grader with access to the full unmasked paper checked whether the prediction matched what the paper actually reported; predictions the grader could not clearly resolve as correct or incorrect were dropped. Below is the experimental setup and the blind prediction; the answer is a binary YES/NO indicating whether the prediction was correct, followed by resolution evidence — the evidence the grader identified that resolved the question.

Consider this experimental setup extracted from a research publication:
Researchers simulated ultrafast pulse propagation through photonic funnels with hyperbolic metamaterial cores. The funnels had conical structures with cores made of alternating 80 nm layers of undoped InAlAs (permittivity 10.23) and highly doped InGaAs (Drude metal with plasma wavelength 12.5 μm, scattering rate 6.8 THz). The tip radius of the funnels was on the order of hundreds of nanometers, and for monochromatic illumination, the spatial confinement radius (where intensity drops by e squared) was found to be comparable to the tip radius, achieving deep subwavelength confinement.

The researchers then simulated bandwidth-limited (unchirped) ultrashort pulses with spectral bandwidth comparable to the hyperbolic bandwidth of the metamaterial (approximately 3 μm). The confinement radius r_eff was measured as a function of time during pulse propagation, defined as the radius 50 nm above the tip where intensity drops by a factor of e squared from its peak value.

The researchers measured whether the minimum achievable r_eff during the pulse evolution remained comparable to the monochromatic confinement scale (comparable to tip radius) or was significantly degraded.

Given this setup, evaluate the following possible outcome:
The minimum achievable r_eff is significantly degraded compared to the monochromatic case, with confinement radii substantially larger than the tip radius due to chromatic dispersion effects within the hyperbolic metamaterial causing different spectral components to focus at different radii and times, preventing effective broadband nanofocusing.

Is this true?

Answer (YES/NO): NO